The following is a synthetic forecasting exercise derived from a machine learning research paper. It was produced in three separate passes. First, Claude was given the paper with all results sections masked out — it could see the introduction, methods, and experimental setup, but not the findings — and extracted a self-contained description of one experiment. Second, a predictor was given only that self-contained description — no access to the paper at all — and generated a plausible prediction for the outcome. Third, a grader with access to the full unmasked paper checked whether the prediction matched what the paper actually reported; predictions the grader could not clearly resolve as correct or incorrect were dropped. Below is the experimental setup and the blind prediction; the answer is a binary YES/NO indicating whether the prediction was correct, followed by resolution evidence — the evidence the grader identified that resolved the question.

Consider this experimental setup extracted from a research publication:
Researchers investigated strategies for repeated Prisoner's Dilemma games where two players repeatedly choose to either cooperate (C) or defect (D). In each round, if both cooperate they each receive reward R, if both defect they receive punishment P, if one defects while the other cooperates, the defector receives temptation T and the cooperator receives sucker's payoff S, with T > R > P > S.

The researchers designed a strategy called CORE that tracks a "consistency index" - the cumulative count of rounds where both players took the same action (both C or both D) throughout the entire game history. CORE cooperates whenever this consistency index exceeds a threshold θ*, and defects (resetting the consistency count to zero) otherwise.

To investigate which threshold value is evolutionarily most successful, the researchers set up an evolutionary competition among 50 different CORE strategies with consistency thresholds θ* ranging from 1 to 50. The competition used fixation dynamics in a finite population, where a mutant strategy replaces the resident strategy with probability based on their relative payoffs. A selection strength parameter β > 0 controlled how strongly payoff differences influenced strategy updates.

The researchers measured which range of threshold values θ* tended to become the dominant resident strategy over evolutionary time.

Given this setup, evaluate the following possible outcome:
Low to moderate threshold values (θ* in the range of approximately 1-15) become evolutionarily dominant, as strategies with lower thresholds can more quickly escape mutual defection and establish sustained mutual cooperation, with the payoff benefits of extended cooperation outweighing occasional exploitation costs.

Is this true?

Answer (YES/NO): NO